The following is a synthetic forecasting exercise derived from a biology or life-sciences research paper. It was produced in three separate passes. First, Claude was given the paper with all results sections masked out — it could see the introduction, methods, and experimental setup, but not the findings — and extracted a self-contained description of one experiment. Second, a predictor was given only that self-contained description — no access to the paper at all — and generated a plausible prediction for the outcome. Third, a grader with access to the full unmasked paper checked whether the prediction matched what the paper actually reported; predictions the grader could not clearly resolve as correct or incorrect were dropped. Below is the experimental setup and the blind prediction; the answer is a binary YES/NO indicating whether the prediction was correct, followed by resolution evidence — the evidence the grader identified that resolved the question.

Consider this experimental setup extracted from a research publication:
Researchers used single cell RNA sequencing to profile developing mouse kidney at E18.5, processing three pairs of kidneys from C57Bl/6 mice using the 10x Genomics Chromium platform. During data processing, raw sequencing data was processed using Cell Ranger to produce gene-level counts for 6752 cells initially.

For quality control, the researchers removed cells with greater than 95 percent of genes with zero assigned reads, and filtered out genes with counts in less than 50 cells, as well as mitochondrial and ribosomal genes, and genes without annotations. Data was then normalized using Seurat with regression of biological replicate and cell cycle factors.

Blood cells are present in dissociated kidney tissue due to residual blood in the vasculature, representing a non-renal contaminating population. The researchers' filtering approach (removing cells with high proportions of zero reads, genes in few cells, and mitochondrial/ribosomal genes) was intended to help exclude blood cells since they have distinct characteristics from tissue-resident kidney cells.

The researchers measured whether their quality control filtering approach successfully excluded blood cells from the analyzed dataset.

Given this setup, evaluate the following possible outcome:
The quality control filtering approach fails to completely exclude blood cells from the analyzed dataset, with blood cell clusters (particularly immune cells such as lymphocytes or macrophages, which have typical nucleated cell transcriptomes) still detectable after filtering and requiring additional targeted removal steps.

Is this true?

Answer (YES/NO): NO